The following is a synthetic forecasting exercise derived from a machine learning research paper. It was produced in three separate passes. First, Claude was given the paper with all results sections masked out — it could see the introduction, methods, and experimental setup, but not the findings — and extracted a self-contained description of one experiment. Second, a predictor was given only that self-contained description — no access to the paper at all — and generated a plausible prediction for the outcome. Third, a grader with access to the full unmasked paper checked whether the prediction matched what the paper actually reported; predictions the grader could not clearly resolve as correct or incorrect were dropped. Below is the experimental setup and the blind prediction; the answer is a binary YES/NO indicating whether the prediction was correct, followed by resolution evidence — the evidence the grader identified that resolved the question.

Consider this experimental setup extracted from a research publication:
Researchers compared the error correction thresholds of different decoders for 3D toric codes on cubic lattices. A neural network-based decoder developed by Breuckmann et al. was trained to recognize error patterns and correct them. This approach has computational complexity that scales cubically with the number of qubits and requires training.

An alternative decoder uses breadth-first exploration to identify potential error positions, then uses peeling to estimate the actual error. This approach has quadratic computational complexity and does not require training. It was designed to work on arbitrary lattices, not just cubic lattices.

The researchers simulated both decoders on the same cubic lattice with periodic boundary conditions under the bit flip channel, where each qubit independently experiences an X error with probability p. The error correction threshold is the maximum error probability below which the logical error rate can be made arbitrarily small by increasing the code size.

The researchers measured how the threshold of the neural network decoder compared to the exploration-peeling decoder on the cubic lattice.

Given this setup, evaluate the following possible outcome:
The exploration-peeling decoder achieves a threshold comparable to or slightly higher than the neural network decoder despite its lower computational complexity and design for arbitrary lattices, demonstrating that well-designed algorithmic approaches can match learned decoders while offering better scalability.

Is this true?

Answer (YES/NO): NO